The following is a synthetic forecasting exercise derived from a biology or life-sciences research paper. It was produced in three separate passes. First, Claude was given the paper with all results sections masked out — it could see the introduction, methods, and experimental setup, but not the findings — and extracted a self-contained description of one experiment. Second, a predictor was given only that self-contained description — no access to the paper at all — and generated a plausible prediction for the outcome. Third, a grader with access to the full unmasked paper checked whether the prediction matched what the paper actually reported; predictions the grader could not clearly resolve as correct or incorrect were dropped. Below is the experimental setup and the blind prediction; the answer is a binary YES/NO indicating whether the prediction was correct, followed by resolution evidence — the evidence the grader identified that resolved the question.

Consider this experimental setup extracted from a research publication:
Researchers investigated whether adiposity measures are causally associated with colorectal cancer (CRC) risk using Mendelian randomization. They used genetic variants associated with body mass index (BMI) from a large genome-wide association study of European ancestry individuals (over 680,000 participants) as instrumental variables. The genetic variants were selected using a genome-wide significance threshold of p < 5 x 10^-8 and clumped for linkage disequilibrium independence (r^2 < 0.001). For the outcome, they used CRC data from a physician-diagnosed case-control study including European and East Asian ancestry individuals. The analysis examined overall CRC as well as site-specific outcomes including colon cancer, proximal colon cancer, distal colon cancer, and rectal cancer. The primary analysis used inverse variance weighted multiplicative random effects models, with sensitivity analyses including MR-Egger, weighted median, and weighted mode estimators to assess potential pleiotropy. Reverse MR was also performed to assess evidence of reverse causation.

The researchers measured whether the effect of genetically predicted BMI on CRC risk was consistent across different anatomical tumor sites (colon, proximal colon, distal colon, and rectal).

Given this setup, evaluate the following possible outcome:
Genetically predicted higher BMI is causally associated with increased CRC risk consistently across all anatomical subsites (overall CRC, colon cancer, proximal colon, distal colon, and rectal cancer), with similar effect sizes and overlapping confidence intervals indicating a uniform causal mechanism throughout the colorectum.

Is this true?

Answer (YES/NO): YES